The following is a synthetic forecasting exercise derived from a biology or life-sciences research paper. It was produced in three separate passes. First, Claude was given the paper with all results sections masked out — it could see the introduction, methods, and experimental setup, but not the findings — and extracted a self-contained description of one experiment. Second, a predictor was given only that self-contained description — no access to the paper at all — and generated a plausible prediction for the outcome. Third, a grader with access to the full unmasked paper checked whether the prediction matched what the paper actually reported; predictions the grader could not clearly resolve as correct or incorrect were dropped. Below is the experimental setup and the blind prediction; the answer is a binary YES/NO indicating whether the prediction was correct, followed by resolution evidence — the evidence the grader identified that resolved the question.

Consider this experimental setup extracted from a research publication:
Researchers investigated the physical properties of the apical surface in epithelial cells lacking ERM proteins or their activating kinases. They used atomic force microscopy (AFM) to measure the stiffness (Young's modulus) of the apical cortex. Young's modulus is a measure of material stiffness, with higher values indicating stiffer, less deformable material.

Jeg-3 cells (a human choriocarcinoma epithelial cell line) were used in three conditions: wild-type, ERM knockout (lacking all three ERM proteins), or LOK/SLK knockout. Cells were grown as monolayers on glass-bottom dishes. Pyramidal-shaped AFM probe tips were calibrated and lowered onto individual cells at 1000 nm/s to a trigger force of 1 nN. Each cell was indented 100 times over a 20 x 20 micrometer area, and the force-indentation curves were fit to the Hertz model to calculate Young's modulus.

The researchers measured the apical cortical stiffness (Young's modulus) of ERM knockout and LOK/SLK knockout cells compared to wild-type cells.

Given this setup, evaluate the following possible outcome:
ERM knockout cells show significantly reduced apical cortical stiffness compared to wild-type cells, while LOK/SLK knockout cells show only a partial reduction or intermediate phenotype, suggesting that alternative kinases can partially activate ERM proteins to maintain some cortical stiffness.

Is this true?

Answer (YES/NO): NO